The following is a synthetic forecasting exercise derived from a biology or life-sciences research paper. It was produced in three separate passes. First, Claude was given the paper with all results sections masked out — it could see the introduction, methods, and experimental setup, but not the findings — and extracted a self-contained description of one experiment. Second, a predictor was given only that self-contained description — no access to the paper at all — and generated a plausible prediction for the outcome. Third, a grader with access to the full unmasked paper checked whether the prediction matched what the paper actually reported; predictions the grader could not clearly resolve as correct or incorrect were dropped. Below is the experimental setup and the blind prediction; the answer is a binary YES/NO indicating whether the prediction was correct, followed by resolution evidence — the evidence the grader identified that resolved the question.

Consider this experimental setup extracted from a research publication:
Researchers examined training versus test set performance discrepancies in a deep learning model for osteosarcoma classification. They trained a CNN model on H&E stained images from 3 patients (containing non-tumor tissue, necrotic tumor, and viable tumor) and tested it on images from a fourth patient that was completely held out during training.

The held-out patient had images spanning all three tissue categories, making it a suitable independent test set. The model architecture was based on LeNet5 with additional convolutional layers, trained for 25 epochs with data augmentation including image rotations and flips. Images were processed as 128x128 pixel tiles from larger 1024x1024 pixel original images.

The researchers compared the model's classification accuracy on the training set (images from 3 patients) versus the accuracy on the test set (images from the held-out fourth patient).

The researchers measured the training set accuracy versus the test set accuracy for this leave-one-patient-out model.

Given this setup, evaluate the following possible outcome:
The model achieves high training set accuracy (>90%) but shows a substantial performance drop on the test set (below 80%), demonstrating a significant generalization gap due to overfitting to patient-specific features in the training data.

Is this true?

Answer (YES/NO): NO